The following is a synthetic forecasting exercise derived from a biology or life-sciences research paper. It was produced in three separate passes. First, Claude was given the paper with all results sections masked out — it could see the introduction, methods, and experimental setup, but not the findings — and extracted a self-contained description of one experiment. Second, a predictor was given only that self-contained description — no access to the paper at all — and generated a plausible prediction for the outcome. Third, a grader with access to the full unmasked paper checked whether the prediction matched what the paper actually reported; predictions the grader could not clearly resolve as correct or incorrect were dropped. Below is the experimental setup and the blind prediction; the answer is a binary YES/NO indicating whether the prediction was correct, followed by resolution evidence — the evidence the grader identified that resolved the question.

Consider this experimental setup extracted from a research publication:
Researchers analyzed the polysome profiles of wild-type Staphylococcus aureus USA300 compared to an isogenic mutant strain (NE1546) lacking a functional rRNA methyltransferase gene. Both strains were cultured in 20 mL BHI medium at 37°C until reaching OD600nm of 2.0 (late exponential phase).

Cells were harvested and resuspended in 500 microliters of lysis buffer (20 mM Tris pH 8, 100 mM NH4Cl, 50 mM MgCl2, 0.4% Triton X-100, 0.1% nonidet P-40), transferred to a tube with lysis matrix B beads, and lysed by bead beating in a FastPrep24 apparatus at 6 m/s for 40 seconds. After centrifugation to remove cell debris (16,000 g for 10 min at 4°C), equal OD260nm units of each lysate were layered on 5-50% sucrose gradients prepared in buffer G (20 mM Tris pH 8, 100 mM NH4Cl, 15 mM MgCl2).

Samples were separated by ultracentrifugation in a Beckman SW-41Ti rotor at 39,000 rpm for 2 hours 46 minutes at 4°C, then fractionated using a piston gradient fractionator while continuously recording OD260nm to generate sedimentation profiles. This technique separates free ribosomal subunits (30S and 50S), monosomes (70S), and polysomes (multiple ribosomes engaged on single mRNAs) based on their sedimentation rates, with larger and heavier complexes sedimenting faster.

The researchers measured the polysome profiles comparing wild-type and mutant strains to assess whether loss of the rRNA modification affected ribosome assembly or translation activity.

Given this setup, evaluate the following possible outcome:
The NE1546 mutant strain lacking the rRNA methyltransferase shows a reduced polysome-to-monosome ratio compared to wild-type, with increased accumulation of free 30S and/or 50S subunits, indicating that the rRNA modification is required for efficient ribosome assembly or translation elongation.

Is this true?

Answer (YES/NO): NO